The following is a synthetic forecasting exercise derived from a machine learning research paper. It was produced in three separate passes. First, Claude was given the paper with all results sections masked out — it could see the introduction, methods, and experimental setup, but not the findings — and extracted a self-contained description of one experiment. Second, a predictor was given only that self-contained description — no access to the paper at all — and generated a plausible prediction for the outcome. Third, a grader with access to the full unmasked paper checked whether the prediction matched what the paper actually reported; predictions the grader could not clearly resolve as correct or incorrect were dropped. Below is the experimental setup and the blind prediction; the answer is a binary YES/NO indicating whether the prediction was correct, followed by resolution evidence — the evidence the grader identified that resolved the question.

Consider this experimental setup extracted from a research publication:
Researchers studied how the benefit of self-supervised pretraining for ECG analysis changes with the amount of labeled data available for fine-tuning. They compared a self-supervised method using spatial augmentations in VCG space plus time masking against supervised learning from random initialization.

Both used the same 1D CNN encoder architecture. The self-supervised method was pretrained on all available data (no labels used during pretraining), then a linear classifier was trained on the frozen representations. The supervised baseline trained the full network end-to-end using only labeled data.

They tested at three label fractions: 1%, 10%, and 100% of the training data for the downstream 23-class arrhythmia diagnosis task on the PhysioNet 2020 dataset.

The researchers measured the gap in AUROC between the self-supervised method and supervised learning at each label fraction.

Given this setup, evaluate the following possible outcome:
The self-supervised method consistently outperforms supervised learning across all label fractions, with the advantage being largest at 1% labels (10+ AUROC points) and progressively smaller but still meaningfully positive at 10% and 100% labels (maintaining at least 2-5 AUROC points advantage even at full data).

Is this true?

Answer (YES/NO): NO